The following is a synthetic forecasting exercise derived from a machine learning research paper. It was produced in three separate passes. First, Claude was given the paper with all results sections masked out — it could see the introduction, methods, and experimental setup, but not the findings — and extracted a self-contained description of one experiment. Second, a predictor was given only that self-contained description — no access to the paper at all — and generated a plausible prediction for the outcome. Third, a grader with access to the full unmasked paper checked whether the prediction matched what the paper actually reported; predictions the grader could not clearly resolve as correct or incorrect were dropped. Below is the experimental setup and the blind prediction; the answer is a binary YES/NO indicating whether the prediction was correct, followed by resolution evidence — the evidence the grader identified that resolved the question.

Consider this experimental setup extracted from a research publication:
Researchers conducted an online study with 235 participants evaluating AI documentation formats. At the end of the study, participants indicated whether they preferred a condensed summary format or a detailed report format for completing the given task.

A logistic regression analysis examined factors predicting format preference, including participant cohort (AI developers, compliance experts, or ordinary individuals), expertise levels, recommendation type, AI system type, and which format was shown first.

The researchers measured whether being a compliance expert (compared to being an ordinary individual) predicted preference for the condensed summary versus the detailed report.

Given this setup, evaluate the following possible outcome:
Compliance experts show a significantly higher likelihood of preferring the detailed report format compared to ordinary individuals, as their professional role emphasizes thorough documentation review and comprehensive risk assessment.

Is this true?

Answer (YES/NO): YES